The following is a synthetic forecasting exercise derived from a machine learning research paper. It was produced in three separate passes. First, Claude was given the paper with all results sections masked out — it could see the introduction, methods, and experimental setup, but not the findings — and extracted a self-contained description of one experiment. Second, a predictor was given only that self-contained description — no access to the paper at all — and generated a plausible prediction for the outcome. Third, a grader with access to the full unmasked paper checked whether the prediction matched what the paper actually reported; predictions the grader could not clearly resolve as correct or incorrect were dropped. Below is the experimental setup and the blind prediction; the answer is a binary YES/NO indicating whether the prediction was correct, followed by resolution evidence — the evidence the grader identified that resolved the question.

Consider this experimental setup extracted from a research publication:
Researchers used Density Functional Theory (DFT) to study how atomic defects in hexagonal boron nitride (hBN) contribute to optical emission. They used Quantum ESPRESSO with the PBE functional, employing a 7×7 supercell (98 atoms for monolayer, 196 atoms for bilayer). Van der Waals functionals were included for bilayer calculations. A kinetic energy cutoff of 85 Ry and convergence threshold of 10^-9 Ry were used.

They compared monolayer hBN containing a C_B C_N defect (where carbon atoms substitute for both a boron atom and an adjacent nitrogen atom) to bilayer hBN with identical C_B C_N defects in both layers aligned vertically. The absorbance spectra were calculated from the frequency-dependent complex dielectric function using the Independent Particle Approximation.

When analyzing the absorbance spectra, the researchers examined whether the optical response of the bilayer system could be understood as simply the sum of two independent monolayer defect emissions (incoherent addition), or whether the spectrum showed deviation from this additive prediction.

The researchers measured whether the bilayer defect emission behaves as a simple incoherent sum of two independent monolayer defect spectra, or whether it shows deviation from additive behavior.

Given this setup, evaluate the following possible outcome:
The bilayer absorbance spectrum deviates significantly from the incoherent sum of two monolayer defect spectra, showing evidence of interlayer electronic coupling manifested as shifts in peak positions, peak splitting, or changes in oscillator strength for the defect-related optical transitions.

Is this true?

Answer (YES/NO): YES